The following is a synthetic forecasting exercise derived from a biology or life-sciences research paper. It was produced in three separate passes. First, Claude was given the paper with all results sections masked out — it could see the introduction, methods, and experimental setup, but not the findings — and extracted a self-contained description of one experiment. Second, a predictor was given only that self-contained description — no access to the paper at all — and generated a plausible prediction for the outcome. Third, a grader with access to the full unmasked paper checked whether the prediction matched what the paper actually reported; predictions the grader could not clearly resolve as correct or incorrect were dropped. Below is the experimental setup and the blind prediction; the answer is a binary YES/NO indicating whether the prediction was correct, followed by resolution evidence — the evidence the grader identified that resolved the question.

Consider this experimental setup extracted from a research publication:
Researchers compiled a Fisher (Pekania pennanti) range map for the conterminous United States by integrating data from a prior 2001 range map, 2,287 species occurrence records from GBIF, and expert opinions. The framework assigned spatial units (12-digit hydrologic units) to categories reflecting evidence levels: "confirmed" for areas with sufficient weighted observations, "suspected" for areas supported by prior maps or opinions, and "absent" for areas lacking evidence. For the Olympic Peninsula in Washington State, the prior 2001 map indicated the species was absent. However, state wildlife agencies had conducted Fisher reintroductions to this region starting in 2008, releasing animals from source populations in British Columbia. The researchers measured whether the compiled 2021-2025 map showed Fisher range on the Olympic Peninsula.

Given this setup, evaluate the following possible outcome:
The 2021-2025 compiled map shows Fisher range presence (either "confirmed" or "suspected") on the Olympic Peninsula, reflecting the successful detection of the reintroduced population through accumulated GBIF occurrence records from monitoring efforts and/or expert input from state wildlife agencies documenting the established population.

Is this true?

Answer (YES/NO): YES